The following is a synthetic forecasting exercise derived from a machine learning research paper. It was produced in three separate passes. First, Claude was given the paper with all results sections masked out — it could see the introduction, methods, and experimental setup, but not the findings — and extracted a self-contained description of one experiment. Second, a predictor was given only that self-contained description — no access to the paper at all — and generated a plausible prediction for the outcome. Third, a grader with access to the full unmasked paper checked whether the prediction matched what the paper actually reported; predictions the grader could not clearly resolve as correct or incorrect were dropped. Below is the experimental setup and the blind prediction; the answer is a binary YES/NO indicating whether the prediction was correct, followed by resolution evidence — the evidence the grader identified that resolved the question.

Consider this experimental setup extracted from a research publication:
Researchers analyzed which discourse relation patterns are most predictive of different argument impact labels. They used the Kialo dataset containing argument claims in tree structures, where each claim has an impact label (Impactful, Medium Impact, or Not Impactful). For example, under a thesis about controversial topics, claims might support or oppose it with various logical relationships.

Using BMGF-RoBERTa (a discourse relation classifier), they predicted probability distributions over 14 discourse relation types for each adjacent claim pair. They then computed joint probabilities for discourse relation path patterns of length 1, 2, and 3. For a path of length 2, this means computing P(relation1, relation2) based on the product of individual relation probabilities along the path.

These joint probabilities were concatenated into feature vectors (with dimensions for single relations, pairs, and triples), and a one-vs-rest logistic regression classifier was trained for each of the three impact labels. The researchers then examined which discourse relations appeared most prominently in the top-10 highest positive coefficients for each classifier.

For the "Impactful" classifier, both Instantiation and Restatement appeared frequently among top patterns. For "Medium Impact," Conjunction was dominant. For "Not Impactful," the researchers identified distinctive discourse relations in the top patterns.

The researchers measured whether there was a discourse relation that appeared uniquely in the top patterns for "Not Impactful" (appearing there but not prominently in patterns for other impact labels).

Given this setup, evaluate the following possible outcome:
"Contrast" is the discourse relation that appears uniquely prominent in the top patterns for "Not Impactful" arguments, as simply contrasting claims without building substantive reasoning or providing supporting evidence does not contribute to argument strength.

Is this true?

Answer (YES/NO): NO